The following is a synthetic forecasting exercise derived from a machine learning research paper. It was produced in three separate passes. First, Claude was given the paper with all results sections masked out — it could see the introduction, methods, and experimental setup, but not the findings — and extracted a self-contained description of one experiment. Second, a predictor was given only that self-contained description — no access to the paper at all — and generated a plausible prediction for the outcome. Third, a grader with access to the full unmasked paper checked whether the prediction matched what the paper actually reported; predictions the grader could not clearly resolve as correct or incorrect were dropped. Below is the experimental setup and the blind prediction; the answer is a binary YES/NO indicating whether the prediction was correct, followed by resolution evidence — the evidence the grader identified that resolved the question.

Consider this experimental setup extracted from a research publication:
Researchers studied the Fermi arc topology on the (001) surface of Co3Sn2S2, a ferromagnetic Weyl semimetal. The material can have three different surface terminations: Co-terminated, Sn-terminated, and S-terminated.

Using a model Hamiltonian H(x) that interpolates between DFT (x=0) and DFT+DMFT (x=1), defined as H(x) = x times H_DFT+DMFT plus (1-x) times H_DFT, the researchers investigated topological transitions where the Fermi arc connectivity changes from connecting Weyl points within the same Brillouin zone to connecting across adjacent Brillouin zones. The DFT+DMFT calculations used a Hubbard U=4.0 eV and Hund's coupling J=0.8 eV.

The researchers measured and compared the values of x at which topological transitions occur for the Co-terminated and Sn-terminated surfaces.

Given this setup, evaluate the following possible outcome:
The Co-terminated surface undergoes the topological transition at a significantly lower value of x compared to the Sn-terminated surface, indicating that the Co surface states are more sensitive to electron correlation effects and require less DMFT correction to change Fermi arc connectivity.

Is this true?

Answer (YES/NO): YES